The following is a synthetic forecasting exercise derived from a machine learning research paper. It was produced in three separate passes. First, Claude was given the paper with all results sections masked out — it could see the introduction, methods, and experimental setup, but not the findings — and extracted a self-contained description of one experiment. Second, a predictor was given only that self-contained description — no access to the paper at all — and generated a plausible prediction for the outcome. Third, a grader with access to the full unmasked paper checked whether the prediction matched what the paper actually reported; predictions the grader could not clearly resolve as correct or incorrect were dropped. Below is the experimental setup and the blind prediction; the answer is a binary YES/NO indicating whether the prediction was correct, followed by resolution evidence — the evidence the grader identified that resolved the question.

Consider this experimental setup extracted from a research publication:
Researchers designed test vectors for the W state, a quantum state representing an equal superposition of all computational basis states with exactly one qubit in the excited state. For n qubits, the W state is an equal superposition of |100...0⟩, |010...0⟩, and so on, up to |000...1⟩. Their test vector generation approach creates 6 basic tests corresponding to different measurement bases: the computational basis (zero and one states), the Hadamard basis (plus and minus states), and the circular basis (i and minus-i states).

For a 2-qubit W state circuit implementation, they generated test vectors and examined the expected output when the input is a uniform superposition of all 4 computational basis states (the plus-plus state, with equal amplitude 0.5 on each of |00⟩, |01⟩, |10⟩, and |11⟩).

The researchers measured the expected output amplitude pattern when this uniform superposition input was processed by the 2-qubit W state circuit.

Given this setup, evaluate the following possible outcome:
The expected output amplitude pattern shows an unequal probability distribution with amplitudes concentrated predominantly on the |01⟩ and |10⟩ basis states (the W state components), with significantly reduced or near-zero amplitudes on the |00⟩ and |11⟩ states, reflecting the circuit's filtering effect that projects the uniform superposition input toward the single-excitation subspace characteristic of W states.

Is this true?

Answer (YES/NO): NO